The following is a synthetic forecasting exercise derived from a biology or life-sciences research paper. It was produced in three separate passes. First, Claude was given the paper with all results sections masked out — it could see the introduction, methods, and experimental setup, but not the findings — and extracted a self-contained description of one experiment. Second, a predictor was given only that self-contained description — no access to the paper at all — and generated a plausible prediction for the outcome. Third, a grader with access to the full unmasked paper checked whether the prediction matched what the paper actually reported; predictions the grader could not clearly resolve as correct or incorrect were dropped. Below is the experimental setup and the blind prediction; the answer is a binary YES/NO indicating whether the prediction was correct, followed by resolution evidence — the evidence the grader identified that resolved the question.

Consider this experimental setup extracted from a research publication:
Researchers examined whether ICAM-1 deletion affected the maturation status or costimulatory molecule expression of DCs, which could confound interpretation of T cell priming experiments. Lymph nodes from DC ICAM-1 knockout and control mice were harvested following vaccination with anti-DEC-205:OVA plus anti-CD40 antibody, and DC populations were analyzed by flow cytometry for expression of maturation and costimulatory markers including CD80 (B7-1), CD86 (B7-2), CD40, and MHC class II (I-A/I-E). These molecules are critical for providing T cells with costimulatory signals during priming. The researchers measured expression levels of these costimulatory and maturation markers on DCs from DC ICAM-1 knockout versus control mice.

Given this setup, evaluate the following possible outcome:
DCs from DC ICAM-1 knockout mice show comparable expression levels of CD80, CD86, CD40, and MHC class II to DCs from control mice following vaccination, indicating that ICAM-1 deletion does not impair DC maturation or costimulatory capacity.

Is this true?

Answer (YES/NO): YES